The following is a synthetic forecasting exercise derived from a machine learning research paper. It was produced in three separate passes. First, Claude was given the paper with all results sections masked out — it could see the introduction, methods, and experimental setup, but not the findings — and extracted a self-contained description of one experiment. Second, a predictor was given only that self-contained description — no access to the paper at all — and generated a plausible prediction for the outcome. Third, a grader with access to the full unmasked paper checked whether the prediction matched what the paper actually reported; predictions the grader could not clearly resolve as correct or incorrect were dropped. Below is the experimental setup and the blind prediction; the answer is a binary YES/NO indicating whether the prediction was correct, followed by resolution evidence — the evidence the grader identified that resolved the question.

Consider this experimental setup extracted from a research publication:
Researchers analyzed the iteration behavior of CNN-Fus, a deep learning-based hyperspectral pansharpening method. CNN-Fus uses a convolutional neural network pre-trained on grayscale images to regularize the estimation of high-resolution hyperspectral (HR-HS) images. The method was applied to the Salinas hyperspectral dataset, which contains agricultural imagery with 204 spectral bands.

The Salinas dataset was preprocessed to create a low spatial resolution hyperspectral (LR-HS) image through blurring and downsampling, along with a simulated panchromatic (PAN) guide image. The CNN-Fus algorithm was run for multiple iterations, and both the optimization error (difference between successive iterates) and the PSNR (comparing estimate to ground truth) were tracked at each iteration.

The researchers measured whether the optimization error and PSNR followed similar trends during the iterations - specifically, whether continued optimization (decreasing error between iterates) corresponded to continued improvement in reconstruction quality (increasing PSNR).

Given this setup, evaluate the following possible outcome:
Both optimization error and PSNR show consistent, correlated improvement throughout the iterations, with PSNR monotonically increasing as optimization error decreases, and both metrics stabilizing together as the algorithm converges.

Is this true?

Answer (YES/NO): NO